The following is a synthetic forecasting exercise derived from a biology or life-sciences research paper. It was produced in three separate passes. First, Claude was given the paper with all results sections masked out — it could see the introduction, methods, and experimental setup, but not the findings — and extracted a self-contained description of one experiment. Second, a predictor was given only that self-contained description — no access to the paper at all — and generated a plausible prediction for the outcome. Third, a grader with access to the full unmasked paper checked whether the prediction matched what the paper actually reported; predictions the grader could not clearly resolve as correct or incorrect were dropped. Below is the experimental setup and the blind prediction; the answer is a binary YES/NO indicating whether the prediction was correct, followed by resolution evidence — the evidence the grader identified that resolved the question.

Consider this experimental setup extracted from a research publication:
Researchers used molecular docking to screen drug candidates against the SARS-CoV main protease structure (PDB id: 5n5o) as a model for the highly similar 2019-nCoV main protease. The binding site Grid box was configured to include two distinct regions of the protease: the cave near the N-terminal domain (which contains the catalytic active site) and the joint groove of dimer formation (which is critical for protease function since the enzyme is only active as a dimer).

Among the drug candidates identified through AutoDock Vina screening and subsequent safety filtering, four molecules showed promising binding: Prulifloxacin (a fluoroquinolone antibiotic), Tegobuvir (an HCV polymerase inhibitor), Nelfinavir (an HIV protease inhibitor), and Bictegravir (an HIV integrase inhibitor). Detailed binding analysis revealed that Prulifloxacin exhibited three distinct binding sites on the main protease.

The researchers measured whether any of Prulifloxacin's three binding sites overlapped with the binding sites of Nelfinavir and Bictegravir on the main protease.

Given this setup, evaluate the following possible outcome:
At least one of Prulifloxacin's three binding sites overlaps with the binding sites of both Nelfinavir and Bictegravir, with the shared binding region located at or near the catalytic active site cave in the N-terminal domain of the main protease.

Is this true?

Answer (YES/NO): NO